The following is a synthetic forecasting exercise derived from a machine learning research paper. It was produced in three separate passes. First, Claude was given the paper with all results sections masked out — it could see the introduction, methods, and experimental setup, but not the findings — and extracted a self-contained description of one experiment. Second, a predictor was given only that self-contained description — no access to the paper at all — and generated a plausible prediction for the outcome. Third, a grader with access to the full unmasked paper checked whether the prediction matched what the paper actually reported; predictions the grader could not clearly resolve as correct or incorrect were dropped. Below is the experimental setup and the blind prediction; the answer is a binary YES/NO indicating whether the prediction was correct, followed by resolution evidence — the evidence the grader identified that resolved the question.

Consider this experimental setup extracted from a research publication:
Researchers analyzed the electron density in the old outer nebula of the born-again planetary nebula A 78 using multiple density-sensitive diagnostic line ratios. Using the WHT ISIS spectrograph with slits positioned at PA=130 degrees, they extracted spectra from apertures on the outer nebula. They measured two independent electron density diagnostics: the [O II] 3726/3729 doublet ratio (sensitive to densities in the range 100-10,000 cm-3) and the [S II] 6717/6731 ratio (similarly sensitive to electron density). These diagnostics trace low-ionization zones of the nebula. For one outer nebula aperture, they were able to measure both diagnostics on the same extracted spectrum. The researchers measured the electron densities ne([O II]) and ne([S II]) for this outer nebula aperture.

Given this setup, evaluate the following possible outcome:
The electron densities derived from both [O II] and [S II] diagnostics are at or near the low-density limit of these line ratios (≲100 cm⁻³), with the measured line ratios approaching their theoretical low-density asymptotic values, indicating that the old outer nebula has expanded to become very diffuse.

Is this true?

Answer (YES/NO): NO